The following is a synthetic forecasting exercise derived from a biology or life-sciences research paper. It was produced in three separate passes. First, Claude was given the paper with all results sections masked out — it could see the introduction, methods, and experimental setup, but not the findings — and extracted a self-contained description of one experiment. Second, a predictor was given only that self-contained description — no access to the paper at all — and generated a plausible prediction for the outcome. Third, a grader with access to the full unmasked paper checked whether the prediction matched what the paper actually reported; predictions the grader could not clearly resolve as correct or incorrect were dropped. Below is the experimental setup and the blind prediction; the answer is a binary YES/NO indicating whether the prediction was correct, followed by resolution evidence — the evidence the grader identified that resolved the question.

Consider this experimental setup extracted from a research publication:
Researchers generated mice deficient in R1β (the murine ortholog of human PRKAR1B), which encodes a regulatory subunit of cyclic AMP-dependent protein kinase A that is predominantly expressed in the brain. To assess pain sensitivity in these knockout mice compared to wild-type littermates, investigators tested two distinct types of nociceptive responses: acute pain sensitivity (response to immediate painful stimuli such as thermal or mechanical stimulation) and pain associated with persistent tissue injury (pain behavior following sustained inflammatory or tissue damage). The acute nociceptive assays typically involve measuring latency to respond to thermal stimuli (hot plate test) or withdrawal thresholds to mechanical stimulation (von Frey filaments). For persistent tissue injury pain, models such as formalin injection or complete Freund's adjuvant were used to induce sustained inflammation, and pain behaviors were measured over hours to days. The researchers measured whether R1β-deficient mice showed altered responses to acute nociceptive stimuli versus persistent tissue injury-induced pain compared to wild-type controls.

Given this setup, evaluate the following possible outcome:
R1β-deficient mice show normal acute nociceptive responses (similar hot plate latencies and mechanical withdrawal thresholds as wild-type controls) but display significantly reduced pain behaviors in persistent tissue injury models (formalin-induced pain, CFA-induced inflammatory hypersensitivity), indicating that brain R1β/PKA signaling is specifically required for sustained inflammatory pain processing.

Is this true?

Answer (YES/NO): YES